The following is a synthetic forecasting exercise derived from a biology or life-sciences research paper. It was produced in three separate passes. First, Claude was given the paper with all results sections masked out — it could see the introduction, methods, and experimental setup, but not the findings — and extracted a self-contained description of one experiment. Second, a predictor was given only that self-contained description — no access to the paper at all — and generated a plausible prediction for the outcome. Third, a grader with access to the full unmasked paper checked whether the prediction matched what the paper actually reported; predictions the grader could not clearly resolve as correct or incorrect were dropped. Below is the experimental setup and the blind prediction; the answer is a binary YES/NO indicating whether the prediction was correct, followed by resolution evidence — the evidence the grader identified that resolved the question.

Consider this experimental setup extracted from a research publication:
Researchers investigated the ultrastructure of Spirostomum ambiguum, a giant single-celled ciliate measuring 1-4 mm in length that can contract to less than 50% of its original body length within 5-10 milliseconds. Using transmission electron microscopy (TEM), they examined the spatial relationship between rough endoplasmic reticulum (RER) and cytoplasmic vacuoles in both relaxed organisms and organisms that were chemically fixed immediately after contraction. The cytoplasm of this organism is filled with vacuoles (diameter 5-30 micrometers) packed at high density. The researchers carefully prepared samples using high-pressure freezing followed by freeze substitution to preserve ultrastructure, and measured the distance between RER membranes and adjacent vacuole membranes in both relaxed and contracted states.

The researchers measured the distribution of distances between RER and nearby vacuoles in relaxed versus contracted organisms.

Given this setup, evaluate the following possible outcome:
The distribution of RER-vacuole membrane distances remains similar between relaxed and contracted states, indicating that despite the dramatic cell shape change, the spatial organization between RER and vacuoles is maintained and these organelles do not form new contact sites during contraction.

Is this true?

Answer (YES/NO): NO